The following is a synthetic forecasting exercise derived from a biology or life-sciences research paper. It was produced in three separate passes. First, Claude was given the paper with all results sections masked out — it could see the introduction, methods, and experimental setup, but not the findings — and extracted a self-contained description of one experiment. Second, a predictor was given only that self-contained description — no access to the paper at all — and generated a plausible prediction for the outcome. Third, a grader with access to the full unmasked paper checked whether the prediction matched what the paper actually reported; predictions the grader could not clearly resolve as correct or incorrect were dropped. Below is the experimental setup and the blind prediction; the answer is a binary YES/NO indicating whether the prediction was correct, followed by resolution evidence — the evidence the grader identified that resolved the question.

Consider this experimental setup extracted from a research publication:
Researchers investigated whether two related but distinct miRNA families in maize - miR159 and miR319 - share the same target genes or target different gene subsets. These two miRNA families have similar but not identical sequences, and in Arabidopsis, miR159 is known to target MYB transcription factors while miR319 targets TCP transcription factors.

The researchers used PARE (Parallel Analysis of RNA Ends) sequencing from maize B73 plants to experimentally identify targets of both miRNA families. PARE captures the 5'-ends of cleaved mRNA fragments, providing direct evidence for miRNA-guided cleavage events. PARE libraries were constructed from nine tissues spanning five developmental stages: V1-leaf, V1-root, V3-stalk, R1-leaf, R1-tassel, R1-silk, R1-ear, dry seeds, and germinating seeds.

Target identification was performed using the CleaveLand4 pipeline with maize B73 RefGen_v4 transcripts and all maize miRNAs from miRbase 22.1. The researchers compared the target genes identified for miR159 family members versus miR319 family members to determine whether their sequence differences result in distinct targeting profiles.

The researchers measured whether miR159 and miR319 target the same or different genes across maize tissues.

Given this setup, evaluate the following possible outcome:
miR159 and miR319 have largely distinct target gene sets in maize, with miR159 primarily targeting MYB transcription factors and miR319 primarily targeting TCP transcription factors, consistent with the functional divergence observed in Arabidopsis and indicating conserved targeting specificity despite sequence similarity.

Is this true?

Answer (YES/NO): YES